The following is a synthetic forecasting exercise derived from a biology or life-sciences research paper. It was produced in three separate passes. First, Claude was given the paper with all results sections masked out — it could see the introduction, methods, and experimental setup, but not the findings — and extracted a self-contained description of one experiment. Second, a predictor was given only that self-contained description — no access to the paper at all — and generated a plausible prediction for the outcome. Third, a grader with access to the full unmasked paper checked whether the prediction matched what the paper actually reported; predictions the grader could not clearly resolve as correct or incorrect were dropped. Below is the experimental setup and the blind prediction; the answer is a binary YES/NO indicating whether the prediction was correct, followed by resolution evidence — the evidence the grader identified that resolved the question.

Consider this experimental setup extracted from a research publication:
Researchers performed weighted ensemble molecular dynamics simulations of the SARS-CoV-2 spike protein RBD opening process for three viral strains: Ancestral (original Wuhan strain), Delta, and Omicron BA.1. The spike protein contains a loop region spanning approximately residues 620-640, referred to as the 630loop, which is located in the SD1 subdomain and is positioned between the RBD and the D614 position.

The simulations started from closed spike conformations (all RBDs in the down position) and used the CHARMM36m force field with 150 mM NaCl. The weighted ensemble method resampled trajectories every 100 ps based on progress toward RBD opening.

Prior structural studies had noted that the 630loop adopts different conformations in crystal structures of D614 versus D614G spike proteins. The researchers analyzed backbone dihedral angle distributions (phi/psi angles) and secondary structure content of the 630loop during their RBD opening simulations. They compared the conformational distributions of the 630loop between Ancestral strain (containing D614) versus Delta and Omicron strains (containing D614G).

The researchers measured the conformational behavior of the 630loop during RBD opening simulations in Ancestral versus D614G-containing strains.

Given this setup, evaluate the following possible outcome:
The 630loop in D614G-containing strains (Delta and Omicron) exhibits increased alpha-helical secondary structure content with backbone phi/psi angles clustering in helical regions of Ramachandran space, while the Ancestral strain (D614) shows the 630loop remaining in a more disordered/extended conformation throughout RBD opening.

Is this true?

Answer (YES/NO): NO